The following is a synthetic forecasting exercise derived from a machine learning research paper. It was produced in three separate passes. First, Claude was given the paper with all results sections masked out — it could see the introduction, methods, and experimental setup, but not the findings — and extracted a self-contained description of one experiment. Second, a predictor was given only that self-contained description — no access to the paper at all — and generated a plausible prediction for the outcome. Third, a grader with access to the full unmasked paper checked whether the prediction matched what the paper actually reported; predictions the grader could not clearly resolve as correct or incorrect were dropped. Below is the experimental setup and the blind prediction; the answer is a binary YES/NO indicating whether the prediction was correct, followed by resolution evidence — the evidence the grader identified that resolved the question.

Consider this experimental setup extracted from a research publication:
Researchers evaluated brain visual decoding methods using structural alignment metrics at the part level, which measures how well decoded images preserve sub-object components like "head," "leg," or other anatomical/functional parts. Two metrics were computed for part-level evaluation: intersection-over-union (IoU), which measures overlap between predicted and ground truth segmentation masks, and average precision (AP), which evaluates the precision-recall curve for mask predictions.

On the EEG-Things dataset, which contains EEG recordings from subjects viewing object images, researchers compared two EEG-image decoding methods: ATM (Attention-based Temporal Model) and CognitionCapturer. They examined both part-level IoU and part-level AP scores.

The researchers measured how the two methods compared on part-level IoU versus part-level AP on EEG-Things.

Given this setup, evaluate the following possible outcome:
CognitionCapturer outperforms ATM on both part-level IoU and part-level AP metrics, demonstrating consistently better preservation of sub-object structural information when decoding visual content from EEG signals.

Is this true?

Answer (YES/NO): YES